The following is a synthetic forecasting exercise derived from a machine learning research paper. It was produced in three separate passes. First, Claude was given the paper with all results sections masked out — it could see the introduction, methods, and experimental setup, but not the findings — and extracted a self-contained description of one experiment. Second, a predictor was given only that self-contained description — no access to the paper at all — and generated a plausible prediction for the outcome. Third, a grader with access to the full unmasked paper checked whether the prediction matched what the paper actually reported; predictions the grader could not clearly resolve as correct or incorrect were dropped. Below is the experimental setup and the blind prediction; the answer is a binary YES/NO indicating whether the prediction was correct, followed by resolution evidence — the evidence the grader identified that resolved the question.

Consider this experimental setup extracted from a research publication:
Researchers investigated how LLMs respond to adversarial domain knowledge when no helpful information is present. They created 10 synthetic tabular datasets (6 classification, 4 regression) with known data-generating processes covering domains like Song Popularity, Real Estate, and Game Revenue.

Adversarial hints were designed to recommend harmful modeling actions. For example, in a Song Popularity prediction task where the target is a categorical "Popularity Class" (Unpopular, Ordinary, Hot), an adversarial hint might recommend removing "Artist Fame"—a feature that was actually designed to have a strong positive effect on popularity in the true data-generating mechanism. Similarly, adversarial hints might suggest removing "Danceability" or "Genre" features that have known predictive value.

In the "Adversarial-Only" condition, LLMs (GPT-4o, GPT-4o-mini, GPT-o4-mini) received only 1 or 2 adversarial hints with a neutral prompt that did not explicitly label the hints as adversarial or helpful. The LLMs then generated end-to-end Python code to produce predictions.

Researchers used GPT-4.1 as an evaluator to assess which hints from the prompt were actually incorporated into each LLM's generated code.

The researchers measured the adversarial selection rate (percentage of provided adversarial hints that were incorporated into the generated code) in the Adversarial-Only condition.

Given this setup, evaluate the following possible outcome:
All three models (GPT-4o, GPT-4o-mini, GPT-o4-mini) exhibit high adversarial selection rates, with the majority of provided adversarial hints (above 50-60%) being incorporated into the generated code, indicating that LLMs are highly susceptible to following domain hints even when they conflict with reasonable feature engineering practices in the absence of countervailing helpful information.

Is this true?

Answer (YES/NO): YES